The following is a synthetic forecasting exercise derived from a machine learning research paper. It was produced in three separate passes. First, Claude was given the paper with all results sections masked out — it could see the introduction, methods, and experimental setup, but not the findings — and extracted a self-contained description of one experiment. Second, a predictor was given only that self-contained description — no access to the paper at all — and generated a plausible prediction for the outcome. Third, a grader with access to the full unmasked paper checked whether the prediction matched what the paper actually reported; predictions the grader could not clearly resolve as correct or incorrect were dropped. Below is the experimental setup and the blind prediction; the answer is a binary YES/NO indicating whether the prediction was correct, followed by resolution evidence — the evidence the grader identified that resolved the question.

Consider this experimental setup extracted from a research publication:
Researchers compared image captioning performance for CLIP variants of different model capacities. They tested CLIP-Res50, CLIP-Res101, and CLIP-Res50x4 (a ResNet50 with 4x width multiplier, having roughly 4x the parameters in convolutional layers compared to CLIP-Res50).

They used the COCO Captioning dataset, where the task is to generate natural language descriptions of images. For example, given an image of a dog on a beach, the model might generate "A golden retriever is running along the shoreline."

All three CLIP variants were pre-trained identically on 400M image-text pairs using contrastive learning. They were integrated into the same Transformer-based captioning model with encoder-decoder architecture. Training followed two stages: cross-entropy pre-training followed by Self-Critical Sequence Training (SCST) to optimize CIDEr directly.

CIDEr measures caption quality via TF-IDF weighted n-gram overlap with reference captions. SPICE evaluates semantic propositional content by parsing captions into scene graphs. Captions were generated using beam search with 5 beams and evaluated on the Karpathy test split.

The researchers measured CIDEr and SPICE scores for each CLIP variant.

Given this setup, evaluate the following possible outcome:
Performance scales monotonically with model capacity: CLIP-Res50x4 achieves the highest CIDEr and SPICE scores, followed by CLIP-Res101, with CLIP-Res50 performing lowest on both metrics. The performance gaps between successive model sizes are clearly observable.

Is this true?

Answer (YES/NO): YES